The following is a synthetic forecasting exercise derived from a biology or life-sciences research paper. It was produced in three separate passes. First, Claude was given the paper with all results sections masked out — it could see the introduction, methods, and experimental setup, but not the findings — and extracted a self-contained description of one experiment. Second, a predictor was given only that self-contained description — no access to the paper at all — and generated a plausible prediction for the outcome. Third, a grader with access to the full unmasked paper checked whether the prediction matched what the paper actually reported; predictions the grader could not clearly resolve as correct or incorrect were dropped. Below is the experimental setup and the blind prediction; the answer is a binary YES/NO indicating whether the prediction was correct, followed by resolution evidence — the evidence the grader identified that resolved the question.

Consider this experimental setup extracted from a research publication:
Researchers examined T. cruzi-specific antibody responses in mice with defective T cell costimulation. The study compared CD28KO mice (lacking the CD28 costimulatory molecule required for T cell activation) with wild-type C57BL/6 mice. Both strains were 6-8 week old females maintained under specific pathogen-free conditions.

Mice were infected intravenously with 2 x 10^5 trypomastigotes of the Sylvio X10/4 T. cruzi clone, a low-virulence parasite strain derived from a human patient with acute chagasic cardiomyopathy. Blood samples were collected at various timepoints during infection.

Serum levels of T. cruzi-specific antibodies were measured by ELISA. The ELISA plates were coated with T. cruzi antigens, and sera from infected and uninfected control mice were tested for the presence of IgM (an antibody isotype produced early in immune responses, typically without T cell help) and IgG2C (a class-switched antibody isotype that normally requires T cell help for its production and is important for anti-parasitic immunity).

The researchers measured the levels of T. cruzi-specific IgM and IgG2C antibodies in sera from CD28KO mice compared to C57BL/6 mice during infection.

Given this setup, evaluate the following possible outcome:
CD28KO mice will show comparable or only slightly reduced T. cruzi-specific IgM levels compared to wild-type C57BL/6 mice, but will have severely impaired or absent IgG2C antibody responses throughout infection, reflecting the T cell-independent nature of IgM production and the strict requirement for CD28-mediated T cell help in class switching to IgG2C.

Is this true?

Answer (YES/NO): NO